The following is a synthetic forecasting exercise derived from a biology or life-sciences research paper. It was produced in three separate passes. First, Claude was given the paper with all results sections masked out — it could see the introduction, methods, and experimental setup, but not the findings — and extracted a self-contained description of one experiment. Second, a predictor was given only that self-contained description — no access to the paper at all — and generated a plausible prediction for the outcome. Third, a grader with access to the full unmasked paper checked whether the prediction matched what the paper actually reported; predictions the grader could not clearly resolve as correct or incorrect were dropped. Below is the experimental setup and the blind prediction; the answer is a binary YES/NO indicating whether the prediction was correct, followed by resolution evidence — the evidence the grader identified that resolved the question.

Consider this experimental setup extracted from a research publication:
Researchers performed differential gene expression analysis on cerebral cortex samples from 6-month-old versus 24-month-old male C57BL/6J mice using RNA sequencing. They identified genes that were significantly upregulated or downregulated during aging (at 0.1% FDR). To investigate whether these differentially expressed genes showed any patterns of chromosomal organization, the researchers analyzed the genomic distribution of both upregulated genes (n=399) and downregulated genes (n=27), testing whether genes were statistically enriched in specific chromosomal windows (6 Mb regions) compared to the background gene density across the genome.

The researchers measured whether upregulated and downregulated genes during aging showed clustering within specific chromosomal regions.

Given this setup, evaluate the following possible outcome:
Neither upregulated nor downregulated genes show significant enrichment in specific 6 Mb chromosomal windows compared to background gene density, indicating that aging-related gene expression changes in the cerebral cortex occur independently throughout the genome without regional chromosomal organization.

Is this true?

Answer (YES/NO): NO